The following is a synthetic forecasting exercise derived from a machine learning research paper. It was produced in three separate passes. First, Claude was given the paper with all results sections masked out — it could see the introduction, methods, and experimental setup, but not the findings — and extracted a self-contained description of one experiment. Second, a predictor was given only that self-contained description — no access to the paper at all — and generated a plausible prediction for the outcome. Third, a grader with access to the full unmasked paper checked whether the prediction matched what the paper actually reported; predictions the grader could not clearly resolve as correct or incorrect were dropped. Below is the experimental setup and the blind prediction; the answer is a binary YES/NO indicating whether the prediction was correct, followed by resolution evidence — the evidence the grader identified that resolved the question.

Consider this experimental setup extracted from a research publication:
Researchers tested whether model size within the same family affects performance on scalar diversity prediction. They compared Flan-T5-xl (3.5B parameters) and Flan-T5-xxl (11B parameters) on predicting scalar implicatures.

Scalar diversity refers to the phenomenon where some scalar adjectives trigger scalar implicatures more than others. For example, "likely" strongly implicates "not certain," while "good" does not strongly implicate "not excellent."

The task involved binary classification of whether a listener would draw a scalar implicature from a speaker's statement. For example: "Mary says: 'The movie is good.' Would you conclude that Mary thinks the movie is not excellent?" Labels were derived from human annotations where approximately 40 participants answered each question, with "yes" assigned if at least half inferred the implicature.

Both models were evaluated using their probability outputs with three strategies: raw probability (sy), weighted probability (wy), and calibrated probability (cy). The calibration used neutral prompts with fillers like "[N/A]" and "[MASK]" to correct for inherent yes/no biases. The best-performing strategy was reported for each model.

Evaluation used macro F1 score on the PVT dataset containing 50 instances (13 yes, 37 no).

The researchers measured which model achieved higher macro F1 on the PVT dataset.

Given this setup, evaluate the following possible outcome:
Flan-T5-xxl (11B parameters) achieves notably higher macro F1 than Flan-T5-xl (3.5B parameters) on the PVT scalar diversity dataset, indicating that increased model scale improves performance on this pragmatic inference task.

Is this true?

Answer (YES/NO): NO